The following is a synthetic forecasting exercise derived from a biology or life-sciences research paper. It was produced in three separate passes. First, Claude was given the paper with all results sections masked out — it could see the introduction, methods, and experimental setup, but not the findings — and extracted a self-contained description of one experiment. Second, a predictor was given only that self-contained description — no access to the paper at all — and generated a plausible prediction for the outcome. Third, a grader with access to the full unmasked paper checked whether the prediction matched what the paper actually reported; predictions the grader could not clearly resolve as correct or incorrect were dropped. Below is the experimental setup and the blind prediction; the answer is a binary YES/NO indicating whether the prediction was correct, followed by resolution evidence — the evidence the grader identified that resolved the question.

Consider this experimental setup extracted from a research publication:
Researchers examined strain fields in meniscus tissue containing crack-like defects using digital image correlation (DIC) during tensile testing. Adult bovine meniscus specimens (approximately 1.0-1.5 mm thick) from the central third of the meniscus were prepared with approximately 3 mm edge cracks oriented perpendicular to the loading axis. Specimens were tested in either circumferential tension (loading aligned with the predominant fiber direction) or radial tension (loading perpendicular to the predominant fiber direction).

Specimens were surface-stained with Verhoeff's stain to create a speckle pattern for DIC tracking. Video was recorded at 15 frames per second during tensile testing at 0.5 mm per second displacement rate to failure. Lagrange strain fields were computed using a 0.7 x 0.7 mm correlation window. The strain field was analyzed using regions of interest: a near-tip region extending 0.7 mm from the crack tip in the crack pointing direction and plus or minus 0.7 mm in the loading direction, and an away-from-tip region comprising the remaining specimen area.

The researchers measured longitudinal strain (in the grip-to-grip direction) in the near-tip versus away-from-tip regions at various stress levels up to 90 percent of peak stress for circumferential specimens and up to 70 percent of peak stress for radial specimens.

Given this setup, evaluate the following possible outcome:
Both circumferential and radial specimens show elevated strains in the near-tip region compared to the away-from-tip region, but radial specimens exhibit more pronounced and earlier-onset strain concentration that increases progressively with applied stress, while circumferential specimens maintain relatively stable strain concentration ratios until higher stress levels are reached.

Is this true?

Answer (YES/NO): NO